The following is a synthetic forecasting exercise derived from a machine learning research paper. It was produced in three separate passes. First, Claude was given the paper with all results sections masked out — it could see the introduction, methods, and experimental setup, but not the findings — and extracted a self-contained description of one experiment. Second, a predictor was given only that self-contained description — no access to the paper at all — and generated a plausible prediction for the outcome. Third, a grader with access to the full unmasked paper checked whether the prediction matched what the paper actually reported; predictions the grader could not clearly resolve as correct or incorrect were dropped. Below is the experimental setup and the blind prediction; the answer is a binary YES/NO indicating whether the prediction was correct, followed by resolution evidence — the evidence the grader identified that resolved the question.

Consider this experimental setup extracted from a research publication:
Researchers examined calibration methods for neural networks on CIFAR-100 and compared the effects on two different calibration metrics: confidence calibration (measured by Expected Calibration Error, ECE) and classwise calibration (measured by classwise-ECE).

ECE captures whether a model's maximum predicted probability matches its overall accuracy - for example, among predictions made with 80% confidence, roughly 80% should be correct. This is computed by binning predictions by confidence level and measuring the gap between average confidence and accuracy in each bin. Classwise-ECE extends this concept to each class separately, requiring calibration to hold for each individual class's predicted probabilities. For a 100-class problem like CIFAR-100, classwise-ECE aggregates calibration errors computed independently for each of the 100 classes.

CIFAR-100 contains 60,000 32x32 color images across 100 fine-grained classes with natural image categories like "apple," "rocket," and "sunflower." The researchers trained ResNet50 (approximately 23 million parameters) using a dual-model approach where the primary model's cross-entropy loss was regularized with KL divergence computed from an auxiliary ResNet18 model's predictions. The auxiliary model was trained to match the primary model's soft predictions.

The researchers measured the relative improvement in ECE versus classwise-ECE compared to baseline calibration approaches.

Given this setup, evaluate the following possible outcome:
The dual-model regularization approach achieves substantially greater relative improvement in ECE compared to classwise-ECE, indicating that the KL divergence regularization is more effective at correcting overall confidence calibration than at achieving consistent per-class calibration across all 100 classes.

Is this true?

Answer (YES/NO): YES